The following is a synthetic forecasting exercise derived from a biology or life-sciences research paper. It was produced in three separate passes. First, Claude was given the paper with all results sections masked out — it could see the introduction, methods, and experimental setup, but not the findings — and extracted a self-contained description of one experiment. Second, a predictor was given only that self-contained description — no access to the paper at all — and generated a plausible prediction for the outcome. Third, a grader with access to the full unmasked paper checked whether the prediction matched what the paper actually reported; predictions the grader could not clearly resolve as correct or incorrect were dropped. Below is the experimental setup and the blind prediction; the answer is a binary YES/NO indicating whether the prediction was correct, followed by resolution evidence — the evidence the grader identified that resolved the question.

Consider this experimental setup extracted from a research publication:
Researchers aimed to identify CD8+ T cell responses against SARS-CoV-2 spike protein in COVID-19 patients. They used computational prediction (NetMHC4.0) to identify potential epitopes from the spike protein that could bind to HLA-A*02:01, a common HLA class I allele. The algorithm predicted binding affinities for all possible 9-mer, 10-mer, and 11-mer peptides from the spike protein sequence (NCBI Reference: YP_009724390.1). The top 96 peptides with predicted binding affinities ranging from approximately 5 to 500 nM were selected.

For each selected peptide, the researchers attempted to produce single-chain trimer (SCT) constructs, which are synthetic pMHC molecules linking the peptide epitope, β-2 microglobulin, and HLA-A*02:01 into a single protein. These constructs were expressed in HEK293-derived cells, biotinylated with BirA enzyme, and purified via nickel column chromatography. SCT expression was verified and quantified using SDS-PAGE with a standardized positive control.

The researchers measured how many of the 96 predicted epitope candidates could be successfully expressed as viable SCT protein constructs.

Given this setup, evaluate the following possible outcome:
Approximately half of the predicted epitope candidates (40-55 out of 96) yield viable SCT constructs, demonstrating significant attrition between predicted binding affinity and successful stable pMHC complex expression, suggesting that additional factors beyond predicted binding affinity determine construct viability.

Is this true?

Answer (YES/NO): NO